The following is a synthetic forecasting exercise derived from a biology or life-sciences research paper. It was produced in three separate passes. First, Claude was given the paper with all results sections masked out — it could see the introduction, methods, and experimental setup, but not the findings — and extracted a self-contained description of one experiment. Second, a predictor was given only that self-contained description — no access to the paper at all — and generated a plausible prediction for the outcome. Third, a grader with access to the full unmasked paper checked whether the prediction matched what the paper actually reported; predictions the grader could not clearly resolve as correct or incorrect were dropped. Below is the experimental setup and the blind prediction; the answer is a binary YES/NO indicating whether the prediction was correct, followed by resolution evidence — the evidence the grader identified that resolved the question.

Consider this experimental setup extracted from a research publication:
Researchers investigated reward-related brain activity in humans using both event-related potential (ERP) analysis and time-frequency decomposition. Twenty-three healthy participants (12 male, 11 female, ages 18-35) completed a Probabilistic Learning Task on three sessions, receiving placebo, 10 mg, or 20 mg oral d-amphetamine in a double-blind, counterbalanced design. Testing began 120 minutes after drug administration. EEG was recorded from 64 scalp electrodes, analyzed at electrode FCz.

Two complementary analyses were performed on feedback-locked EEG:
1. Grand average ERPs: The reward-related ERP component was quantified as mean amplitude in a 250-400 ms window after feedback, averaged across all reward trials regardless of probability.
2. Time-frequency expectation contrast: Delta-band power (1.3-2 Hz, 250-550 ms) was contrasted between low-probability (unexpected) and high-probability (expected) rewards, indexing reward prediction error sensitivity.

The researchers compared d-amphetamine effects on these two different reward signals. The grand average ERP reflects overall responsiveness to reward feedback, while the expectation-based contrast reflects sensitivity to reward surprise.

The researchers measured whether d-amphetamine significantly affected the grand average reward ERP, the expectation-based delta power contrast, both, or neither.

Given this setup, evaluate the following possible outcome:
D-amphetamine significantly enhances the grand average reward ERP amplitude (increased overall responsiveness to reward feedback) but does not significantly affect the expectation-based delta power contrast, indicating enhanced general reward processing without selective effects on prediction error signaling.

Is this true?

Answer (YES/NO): NO